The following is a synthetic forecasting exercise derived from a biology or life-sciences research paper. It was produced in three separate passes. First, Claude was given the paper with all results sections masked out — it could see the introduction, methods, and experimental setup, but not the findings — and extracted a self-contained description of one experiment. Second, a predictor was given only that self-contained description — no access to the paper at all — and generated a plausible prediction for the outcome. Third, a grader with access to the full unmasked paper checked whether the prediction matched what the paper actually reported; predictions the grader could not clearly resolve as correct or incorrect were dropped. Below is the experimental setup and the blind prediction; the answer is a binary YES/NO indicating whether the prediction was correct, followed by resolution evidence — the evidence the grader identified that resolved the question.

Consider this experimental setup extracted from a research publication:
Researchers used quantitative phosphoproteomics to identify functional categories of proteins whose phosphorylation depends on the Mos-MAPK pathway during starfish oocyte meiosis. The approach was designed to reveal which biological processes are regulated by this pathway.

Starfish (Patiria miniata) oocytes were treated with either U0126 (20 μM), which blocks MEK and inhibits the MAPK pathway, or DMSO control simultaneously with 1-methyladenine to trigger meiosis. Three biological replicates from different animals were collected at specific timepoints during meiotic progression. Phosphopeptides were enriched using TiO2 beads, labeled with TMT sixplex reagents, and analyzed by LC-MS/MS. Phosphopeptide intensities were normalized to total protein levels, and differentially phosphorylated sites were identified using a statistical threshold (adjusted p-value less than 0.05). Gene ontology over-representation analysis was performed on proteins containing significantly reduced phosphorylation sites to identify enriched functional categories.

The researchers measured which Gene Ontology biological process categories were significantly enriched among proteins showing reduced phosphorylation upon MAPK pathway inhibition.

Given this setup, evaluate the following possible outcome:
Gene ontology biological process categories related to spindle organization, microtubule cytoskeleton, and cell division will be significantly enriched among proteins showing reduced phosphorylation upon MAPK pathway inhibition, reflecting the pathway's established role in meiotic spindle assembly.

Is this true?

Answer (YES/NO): YES